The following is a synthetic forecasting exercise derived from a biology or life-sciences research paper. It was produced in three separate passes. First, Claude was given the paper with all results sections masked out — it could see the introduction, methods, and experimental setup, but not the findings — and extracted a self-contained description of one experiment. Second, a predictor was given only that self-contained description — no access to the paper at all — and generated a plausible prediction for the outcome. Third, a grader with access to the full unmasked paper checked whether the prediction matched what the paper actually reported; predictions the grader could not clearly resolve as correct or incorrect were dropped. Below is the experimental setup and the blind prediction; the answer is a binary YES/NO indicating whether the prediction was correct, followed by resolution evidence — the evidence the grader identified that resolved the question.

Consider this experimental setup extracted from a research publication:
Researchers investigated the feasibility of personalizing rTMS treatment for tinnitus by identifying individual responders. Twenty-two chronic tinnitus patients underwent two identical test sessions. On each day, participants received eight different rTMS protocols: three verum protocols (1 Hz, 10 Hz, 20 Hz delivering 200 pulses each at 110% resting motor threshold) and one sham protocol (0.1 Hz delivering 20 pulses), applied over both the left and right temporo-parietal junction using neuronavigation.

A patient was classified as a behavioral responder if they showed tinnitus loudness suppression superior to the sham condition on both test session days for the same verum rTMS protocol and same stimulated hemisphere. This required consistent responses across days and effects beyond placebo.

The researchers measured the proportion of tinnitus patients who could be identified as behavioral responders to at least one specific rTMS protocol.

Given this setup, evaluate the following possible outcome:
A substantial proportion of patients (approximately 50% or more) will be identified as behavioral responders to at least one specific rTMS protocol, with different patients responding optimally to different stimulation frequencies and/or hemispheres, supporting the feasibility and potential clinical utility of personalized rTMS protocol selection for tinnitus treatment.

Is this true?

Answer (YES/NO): YES